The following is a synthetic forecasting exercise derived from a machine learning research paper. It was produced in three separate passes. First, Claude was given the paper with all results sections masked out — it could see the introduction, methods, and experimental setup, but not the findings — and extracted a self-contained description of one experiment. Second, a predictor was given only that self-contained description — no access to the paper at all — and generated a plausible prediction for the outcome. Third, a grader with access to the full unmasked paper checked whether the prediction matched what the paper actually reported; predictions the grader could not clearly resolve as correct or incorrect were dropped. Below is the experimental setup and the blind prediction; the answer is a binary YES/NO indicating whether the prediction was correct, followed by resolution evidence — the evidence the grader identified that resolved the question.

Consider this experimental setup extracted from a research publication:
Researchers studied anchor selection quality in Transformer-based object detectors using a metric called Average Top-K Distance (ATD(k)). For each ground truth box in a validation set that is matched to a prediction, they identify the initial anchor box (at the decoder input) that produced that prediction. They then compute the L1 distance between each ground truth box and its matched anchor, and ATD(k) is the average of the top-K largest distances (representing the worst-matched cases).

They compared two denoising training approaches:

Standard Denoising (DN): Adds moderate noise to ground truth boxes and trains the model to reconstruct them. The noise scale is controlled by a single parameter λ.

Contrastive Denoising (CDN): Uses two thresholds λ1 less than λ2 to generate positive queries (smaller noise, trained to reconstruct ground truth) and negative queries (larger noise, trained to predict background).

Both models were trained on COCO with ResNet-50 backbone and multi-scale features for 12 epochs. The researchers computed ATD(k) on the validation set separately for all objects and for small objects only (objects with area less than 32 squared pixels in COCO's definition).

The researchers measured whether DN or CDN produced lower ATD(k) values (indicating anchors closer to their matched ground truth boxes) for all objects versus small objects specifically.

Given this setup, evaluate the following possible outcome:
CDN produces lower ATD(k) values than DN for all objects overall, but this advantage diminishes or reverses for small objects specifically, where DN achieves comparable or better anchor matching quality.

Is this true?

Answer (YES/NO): NO